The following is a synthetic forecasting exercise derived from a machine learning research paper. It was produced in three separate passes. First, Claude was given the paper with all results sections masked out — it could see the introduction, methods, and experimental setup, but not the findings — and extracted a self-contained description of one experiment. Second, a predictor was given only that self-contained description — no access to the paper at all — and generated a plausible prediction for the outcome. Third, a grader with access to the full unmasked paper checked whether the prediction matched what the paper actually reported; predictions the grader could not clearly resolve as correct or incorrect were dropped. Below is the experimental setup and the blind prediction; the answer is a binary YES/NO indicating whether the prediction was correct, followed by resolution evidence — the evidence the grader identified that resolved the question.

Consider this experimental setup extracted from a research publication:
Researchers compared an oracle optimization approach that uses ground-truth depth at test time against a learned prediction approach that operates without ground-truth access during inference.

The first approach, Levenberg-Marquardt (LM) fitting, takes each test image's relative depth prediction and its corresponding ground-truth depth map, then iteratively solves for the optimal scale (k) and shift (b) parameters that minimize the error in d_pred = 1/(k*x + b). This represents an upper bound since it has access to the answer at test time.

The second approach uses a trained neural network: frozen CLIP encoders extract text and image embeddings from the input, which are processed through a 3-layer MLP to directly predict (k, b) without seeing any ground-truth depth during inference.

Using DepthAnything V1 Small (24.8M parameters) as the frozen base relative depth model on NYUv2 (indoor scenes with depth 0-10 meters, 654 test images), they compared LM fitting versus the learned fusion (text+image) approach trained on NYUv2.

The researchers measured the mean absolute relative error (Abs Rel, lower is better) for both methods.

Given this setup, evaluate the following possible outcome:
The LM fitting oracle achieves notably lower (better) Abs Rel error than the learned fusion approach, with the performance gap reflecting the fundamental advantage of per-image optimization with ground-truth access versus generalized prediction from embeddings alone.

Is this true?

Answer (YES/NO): YES